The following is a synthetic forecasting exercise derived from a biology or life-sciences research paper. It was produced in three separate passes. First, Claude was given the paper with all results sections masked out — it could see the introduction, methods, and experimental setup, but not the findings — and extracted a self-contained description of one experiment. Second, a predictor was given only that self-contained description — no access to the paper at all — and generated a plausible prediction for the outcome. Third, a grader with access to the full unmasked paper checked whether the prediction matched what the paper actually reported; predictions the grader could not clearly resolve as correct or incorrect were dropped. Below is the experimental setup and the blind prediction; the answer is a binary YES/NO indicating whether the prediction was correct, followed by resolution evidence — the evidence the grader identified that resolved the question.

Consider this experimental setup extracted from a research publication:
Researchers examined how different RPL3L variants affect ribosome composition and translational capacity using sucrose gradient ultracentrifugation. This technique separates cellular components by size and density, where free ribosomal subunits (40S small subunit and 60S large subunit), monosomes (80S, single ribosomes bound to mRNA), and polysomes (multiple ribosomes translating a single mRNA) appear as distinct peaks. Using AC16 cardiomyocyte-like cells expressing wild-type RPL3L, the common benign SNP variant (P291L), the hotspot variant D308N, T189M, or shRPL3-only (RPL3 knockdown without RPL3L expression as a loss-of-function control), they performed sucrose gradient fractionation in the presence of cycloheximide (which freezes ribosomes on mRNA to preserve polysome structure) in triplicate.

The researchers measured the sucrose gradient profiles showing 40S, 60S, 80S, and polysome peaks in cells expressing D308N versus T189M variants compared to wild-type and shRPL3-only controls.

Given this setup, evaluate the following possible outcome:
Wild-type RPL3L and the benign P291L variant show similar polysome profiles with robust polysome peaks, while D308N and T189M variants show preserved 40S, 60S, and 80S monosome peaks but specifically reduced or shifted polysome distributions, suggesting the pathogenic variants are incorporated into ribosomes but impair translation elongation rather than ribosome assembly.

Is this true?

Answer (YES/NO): NO